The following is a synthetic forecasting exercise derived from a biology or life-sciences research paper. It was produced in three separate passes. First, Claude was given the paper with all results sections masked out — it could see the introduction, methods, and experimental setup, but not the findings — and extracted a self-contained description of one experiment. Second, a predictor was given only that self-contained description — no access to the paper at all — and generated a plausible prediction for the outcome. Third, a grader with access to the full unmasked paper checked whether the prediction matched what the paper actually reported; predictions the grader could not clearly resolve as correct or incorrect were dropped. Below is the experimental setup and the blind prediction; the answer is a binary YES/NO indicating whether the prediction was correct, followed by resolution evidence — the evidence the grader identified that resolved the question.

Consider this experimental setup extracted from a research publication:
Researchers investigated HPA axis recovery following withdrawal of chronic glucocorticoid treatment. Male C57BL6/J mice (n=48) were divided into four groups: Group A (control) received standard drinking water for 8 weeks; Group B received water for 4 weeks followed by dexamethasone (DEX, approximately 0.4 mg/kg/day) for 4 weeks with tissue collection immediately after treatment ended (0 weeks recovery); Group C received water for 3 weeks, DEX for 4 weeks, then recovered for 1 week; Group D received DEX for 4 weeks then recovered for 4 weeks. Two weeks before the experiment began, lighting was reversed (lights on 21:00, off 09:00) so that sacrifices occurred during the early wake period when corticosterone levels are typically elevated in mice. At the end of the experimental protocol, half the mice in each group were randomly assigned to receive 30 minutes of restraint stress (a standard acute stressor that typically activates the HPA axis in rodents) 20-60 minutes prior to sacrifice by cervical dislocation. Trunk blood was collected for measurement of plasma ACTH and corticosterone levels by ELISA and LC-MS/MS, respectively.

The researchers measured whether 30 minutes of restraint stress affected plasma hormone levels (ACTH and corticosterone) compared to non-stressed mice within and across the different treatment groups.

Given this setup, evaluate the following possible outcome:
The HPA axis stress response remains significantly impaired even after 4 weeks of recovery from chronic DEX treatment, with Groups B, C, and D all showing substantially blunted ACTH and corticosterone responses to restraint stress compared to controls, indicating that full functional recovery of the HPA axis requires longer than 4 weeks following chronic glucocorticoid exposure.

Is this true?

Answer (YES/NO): NO